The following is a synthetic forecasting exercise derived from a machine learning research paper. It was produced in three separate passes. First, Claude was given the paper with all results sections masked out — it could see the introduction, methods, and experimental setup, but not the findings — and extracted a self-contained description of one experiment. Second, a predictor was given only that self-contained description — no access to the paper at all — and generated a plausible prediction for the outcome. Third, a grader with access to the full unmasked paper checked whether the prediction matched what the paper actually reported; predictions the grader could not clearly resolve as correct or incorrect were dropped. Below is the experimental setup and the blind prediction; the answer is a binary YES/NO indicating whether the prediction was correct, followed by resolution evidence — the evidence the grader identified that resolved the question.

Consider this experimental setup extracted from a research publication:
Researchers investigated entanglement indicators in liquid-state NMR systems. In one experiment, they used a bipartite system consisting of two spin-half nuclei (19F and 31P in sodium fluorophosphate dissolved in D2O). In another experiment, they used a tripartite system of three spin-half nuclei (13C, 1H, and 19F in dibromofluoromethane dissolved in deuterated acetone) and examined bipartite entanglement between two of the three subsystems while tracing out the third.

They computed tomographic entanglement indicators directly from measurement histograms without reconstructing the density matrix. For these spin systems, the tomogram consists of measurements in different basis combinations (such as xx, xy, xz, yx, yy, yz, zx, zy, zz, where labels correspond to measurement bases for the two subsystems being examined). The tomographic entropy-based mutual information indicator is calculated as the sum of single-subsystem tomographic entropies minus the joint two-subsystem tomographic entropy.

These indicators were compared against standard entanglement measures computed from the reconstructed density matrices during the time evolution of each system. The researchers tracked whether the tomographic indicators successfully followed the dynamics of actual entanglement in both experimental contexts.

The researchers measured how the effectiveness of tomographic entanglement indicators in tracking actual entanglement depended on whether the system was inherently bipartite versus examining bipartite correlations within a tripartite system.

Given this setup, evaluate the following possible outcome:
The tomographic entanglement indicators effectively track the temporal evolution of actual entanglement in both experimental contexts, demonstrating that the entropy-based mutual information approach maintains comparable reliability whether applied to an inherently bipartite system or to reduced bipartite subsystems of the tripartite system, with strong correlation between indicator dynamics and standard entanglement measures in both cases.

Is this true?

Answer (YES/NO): NO